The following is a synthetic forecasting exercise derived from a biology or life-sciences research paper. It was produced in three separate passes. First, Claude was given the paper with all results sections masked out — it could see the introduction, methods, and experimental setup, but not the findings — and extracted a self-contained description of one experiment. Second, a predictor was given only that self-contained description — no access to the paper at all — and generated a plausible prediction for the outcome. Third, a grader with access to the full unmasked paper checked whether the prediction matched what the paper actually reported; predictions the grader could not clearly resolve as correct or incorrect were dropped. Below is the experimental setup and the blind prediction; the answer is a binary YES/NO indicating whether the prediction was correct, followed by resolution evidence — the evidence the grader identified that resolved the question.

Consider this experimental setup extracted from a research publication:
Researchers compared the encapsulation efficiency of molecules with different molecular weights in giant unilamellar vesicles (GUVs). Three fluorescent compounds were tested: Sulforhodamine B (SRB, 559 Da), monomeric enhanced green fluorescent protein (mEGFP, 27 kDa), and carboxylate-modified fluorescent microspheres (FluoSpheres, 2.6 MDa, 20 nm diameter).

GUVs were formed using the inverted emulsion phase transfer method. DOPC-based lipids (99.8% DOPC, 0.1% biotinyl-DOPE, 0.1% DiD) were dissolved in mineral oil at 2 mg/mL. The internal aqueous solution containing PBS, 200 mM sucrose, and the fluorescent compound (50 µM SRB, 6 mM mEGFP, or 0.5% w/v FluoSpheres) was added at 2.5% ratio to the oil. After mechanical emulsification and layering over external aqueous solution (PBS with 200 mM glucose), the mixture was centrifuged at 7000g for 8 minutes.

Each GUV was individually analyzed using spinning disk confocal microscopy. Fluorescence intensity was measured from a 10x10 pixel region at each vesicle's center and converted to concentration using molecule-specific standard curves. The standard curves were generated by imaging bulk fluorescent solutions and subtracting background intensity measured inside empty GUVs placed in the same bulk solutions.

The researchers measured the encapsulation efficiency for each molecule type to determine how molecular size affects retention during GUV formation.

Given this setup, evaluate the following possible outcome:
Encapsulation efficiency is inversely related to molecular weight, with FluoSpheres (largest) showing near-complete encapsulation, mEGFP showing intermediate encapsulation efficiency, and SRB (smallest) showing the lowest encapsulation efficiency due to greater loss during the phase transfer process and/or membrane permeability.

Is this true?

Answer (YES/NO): NO